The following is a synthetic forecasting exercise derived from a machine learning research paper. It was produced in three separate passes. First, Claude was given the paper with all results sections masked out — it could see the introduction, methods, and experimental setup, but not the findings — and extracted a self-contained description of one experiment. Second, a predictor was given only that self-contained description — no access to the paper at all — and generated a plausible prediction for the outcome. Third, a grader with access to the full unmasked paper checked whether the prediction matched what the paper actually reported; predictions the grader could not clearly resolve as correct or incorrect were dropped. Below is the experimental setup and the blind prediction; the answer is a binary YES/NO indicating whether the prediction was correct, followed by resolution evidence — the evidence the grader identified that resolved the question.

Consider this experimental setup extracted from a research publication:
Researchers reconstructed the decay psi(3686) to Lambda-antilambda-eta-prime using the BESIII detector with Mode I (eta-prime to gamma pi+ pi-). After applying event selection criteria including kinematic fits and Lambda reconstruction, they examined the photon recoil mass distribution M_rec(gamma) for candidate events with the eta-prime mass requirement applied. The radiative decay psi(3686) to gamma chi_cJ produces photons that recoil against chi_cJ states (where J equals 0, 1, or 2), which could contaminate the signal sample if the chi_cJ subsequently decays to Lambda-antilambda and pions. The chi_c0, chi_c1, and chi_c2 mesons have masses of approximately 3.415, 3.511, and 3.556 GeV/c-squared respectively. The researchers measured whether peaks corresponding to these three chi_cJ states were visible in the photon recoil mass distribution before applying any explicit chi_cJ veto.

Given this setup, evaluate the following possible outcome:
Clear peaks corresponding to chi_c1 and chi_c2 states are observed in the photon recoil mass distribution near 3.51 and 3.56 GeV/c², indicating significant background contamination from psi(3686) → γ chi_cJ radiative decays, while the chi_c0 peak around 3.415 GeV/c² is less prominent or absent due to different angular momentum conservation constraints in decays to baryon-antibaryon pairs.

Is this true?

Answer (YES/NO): NO